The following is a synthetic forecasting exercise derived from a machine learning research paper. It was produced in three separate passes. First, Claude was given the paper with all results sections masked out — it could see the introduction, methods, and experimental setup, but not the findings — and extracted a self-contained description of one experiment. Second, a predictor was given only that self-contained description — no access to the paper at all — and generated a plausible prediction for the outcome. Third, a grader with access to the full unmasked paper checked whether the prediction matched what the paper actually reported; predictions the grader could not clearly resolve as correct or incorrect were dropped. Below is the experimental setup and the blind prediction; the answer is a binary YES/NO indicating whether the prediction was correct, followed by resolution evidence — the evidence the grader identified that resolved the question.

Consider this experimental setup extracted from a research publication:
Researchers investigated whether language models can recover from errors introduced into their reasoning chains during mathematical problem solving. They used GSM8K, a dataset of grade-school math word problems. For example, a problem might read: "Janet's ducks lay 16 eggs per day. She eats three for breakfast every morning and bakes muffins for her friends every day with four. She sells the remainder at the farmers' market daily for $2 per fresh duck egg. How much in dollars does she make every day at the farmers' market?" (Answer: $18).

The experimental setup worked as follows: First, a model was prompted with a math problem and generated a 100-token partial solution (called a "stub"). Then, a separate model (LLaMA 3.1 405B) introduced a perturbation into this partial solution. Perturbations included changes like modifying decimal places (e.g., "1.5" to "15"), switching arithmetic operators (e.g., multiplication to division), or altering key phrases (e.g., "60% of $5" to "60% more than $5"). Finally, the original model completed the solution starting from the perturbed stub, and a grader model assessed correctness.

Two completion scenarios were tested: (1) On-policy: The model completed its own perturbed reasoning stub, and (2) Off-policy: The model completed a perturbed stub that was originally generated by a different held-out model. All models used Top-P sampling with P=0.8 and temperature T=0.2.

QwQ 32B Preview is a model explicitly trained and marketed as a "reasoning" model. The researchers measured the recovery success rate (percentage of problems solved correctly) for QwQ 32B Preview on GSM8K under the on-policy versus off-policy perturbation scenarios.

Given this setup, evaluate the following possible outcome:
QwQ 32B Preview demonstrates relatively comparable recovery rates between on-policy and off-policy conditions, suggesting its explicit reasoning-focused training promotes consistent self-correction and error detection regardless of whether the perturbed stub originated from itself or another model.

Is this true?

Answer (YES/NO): NO